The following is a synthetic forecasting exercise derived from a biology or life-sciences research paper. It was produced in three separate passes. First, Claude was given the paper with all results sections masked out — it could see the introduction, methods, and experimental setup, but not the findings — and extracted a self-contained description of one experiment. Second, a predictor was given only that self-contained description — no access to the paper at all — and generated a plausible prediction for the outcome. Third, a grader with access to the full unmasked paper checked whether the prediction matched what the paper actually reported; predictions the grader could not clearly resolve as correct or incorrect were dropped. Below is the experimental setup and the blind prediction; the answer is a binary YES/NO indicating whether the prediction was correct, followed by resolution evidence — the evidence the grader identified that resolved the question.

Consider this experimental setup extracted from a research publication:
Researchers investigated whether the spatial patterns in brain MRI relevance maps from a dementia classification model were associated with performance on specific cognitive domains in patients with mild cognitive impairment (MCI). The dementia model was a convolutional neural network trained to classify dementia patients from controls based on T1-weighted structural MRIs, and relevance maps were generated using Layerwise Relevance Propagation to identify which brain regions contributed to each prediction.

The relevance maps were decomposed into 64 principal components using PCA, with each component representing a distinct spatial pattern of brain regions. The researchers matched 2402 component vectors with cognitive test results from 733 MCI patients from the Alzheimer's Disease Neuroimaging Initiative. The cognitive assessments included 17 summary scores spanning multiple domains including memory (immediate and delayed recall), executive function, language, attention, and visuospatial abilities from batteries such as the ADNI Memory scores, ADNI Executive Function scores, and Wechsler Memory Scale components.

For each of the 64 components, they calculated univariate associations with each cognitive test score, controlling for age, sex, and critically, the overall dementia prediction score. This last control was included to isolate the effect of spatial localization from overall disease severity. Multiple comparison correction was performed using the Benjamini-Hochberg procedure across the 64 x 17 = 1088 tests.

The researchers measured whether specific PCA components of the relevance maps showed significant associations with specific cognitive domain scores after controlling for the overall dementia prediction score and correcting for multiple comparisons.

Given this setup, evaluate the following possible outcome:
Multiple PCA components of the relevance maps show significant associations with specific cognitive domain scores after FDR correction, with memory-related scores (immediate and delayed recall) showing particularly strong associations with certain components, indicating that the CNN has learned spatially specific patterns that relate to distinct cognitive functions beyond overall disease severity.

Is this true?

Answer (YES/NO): NO